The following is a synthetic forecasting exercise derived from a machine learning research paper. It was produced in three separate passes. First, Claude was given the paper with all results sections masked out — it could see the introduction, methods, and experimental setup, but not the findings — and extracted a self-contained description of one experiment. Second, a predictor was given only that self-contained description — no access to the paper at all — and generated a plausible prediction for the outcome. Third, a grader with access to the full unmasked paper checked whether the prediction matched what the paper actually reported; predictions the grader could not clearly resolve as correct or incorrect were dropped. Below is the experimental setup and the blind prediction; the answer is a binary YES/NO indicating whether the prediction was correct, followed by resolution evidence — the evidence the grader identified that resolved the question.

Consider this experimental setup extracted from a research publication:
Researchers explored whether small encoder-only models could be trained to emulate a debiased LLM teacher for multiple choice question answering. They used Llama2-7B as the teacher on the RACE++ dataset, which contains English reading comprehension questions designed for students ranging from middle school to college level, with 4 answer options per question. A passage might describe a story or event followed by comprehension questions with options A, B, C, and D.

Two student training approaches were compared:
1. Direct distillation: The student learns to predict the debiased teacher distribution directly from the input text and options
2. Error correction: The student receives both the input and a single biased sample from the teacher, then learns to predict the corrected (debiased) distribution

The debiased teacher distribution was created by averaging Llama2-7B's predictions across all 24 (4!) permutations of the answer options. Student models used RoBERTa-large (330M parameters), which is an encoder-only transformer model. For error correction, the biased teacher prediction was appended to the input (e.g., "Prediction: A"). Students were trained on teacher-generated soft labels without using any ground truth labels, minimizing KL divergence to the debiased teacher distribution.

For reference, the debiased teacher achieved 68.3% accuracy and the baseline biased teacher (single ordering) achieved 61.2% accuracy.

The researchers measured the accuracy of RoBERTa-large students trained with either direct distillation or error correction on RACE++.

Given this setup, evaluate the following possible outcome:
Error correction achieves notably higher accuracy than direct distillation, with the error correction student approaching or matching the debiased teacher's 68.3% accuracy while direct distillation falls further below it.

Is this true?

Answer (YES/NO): YES